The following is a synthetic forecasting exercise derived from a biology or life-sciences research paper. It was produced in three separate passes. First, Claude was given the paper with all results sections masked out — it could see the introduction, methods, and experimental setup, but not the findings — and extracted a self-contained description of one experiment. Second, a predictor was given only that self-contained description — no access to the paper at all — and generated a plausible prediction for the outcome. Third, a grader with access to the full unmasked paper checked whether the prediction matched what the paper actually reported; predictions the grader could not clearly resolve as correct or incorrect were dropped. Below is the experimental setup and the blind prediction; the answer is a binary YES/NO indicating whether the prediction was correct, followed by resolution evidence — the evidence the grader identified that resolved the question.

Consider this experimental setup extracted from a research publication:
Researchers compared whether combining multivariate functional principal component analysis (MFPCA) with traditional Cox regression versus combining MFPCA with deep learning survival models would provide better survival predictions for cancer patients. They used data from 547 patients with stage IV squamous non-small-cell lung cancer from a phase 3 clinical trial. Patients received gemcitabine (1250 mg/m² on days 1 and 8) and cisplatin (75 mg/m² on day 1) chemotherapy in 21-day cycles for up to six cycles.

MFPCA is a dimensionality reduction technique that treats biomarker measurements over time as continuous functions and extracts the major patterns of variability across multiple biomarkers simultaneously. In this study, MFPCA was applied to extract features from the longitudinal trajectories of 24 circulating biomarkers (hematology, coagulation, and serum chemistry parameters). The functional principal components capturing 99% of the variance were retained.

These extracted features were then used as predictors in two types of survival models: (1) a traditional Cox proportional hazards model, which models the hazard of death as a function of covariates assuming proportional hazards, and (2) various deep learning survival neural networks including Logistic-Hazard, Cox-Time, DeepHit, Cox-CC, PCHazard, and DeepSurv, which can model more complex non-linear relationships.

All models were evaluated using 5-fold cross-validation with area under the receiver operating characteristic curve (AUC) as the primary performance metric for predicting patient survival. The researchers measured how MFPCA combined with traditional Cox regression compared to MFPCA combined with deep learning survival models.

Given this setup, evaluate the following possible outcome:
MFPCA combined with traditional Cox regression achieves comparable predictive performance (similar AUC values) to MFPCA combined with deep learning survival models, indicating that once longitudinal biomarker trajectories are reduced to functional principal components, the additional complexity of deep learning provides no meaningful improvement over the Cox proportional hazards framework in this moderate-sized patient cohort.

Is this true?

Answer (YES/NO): YES